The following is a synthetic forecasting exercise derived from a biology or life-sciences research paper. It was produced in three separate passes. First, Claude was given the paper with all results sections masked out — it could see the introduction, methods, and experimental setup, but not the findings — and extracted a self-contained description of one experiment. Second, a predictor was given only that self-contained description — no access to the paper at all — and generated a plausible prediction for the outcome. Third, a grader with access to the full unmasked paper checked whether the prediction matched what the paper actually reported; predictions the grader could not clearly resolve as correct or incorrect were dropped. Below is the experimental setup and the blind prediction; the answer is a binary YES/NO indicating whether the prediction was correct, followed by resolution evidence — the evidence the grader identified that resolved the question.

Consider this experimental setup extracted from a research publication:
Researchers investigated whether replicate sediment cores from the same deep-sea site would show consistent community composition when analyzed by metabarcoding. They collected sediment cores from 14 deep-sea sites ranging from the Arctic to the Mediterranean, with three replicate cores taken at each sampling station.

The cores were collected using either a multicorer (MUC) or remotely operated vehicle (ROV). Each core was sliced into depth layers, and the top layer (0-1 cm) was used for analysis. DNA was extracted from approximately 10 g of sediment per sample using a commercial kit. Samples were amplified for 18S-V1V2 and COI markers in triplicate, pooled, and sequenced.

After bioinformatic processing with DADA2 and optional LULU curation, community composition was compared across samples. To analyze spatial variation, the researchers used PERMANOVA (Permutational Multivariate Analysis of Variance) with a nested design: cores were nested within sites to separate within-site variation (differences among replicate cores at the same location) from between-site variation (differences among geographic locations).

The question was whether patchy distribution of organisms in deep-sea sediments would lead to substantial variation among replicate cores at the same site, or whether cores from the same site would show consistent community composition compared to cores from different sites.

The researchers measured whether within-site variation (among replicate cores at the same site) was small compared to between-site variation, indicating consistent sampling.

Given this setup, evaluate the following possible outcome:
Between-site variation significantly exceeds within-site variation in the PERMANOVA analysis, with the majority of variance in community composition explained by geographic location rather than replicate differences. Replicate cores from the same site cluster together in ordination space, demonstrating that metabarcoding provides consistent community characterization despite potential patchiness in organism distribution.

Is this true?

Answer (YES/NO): YES